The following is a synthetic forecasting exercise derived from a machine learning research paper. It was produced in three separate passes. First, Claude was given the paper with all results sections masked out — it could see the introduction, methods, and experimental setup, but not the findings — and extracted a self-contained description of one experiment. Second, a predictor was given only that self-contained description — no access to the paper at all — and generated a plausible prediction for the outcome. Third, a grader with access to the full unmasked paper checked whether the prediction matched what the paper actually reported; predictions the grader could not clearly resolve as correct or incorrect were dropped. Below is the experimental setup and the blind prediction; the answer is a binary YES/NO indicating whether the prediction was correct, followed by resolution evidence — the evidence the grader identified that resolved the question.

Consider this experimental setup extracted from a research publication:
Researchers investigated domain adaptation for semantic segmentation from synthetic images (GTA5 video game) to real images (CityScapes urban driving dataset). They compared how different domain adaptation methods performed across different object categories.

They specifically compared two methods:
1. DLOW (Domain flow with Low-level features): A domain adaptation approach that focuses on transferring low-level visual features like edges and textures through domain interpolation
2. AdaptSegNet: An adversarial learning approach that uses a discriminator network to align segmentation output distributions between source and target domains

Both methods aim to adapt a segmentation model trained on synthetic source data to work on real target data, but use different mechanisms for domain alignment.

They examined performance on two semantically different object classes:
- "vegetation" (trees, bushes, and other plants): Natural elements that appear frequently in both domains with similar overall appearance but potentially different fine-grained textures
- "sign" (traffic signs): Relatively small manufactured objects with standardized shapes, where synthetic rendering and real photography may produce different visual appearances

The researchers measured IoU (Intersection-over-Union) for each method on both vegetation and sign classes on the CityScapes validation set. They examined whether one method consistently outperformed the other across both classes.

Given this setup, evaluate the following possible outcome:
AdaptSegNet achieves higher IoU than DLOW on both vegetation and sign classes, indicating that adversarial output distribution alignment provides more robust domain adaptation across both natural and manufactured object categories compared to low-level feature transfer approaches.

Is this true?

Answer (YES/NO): NO